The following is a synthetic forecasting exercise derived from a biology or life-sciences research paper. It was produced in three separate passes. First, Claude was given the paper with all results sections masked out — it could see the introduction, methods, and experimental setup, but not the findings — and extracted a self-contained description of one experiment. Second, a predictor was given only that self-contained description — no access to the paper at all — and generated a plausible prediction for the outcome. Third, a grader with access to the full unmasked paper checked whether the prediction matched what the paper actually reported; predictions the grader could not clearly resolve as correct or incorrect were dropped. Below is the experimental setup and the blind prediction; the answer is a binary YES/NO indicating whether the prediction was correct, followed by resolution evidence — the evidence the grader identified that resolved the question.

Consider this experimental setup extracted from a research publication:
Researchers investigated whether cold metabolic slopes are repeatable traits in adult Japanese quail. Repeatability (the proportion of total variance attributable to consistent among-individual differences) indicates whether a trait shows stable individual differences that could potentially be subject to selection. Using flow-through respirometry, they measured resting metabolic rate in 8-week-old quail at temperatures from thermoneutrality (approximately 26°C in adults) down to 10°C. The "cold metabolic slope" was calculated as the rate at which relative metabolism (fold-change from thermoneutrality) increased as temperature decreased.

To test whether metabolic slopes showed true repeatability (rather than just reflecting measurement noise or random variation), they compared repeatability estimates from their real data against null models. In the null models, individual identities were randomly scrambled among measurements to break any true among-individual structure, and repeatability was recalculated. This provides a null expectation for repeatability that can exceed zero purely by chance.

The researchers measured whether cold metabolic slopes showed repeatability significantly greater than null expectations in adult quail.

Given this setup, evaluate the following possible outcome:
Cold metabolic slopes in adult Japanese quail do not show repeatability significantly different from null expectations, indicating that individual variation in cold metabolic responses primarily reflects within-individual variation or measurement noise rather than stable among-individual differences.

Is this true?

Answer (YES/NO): NO